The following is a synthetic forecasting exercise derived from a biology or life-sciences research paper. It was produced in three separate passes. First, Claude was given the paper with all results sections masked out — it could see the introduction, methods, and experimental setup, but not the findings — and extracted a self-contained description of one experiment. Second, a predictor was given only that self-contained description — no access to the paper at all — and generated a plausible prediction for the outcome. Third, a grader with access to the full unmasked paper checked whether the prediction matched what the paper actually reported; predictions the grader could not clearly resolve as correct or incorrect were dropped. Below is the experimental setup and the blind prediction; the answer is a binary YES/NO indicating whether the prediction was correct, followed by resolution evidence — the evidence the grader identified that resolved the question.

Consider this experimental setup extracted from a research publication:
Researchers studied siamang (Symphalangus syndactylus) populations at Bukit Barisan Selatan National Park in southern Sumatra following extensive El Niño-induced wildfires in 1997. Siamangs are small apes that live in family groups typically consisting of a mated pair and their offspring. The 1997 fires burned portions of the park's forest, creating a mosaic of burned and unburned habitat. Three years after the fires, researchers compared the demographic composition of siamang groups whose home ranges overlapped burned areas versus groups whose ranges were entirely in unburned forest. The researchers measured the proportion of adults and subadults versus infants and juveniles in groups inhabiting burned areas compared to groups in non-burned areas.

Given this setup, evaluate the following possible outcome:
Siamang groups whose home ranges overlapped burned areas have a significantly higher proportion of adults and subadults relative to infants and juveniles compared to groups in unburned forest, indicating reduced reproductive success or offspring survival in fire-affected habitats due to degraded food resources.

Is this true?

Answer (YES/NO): YES